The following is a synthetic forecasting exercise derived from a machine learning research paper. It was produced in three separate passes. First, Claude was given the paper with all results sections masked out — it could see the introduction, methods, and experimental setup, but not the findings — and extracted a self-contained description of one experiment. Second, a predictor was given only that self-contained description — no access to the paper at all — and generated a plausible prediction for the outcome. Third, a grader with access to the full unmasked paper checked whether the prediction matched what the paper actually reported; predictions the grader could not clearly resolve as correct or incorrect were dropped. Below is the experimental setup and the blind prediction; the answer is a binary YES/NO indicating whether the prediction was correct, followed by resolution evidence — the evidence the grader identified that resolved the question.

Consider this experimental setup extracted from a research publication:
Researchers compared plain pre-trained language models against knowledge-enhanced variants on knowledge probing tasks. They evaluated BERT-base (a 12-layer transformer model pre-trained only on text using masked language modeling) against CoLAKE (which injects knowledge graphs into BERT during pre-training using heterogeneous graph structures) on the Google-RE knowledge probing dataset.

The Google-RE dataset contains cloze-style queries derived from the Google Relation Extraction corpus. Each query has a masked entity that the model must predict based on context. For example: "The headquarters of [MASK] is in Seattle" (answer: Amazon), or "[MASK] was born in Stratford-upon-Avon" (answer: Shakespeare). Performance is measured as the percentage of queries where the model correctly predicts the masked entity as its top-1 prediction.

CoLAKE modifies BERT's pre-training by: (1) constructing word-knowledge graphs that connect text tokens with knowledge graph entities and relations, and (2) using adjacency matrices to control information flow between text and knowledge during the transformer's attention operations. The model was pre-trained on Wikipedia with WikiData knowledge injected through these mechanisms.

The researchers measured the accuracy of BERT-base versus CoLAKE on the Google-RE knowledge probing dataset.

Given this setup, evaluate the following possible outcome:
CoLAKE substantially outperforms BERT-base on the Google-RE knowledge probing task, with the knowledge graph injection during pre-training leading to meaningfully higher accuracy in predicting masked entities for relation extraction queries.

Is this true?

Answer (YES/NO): NO